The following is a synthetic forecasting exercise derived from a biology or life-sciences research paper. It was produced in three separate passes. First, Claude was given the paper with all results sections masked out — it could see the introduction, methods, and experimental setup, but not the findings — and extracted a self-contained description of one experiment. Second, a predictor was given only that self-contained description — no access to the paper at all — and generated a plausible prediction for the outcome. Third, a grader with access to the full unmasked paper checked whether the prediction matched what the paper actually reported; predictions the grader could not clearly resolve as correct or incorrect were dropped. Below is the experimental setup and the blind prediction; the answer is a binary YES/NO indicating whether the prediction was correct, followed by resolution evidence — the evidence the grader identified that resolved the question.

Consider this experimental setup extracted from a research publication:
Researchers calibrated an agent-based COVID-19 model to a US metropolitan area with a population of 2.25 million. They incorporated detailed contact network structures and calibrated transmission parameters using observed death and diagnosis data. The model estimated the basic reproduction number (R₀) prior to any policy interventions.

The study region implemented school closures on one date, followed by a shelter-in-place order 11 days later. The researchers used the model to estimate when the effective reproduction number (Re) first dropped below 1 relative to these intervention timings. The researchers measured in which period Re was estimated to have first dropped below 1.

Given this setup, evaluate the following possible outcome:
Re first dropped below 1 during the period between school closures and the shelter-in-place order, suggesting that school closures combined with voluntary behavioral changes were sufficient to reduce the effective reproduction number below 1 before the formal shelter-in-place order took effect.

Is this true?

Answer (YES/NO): YES